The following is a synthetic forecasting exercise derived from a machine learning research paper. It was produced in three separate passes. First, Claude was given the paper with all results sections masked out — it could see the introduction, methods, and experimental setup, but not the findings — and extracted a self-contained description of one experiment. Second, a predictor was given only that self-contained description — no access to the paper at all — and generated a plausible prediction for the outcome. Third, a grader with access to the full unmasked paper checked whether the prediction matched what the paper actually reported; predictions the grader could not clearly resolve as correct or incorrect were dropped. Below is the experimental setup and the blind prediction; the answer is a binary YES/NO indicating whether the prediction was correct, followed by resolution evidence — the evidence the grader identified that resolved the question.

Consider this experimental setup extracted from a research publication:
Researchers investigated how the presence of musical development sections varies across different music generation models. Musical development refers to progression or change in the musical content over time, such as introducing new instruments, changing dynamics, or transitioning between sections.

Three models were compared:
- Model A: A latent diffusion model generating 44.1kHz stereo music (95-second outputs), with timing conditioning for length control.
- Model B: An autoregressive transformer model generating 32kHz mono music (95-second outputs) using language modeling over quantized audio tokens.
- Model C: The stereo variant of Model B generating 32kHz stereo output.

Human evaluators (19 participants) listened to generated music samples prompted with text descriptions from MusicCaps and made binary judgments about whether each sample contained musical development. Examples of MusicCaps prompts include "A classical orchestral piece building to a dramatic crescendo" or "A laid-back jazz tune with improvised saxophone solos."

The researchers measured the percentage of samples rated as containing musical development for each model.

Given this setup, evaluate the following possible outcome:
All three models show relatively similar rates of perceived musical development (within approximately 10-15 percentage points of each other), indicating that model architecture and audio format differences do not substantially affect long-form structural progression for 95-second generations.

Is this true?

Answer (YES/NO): YES